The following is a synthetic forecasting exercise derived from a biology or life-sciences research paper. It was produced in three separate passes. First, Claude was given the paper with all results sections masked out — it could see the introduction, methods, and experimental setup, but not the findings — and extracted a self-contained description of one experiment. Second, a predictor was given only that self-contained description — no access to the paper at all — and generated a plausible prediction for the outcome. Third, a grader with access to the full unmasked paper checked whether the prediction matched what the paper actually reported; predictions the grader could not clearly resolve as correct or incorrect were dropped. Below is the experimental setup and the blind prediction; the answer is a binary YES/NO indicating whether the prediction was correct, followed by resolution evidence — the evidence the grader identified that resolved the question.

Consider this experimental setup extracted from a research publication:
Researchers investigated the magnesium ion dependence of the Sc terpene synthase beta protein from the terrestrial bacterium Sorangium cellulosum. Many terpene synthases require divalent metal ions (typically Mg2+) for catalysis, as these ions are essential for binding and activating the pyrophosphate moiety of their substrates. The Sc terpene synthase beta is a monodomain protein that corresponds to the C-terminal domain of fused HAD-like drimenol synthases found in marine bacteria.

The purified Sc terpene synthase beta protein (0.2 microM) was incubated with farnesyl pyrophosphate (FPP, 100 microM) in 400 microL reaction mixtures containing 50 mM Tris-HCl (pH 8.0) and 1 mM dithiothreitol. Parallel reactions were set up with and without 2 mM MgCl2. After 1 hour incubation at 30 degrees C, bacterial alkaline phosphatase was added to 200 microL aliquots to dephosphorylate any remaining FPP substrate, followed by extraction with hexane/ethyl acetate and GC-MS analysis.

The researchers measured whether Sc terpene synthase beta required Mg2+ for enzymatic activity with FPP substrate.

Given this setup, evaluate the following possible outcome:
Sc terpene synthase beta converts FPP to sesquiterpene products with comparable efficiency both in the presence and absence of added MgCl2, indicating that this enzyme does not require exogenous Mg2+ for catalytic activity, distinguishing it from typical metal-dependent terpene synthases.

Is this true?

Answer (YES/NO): YES